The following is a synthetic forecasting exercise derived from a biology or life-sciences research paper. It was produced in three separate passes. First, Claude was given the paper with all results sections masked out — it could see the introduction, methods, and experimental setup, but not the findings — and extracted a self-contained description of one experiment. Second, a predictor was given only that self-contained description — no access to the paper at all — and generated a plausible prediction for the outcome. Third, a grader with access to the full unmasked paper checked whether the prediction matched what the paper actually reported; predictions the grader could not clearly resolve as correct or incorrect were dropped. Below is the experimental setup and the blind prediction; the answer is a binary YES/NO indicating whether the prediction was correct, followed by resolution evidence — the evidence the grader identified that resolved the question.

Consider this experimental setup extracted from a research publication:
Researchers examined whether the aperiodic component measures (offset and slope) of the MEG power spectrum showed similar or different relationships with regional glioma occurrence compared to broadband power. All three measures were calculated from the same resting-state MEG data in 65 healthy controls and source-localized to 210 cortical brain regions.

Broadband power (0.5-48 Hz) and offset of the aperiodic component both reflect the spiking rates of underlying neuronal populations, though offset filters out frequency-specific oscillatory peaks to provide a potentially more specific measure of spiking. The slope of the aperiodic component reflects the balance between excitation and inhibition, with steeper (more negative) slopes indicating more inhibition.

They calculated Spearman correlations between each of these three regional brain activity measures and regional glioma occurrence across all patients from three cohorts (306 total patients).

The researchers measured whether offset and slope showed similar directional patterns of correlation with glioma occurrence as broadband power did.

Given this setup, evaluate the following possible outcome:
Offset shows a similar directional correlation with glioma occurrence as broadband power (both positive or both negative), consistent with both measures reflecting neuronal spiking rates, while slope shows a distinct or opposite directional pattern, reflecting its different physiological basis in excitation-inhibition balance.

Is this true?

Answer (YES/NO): YES